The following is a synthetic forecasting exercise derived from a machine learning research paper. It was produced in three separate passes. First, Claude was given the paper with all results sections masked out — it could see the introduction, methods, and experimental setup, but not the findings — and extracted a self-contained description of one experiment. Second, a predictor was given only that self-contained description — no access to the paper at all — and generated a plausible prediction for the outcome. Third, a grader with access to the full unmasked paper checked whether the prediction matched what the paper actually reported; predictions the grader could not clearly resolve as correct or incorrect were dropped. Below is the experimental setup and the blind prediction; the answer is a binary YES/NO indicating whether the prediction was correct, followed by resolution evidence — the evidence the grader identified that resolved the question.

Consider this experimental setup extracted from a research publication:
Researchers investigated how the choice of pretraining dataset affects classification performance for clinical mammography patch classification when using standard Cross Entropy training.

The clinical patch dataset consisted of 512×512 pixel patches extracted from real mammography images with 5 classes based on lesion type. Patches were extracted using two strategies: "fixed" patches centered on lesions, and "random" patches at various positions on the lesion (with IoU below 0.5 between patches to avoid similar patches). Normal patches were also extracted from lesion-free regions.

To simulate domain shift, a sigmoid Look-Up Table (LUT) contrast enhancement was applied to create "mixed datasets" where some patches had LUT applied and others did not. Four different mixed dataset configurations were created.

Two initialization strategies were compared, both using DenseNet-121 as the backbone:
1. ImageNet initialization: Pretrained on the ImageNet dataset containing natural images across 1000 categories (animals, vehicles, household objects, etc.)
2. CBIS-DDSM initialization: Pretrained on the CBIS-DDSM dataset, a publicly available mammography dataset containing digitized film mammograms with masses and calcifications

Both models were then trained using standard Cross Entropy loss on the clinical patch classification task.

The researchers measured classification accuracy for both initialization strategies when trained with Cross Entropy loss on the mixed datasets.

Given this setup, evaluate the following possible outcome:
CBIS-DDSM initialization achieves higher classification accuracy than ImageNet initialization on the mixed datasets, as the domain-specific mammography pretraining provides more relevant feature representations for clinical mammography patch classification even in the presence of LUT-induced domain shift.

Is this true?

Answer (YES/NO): YES